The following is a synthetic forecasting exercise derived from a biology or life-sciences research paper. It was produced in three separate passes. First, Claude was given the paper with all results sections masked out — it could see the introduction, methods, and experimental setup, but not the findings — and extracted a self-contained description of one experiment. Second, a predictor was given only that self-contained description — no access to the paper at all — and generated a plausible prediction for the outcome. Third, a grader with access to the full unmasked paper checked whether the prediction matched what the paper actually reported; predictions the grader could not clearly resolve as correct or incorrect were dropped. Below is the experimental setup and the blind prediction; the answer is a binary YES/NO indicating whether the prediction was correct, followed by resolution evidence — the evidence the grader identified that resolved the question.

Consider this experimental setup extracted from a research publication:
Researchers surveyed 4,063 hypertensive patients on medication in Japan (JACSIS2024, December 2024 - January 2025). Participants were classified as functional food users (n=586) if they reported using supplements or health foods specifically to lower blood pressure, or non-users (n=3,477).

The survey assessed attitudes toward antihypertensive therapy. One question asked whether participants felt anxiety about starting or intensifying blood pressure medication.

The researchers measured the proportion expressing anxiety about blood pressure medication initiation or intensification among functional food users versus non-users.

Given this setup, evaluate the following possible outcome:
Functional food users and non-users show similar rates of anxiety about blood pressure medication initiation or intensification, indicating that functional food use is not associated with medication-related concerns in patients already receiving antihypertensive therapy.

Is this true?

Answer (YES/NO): NO